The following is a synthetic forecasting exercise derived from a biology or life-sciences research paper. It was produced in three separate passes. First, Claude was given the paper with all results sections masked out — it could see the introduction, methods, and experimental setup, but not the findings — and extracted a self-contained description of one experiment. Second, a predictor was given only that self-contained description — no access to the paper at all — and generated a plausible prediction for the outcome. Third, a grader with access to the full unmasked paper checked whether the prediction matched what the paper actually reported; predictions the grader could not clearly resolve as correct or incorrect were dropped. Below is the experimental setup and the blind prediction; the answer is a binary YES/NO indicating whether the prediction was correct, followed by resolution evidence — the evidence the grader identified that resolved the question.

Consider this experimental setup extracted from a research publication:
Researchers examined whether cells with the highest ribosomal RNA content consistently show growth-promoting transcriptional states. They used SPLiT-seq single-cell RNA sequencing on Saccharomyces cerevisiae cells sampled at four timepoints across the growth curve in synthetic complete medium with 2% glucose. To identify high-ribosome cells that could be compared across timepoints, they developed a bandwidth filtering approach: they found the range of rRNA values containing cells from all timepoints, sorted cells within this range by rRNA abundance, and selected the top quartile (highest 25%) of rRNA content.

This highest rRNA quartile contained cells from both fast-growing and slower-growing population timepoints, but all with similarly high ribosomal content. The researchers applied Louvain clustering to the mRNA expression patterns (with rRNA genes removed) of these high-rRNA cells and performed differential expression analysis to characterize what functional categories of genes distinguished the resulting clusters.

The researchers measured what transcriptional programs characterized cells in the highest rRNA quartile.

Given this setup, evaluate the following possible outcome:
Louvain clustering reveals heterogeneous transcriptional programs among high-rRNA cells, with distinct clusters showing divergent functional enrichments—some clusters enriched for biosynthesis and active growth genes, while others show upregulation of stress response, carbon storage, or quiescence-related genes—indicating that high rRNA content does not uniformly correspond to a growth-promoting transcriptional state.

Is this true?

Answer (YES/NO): YES